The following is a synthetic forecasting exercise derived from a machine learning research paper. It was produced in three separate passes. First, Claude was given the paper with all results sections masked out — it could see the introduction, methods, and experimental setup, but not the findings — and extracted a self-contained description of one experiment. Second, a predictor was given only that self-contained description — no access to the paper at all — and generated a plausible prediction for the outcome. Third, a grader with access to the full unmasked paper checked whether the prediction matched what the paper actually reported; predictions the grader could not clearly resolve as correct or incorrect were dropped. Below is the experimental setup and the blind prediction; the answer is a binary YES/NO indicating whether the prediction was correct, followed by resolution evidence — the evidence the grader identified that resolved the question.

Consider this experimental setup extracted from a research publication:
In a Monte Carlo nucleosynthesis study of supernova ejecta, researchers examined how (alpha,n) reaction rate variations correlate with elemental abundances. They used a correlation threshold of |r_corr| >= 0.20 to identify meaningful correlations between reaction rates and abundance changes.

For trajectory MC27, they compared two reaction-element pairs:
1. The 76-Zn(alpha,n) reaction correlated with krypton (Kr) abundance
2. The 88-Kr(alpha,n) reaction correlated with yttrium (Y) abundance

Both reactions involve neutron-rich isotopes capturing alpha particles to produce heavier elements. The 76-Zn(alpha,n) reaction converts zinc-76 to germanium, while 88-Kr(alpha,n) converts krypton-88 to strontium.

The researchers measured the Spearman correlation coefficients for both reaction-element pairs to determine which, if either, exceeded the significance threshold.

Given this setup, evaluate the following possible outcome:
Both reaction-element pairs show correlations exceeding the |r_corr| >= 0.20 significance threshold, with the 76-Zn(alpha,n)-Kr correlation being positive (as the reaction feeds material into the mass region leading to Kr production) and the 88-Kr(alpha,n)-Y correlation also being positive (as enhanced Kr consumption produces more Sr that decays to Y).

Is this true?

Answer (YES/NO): NO